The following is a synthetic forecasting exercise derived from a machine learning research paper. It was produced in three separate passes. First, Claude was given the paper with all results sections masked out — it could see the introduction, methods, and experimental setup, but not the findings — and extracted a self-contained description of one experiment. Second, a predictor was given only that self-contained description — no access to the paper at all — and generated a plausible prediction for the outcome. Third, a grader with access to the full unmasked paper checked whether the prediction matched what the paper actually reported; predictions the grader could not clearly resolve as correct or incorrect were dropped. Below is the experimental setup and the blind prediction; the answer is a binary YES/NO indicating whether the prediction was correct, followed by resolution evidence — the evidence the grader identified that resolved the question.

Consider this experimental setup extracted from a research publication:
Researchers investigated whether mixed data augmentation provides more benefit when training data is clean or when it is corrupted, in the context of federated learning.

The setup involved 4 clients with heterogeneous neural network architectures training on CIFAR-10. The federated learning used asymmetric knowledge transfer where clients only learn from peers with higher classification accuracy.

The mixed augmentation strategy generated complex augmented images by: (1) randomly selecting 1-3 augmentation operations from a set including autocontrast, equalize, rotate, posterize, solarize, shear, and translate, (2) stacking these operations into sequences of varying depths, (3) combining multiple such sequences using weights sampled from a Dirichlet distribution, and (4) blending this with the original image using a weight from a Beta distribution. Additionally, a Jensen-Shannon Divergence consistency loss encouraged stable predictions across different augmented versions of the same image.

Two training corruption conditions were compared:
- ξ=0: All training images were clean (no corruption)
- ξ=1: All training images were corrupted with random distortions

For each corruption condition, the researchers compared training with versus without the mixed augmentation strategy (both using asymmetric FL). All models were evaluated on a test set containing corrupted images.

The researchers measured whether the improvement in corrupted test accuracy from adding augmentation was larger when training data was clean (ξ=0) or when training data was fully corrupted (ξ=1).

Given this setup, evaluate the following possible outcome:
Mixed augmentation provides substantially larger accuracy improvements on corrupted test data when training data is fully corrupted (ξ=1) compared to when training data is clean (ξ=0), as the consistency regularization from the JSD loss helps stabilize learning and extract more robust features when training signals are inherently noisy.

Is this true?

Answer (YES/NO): NO